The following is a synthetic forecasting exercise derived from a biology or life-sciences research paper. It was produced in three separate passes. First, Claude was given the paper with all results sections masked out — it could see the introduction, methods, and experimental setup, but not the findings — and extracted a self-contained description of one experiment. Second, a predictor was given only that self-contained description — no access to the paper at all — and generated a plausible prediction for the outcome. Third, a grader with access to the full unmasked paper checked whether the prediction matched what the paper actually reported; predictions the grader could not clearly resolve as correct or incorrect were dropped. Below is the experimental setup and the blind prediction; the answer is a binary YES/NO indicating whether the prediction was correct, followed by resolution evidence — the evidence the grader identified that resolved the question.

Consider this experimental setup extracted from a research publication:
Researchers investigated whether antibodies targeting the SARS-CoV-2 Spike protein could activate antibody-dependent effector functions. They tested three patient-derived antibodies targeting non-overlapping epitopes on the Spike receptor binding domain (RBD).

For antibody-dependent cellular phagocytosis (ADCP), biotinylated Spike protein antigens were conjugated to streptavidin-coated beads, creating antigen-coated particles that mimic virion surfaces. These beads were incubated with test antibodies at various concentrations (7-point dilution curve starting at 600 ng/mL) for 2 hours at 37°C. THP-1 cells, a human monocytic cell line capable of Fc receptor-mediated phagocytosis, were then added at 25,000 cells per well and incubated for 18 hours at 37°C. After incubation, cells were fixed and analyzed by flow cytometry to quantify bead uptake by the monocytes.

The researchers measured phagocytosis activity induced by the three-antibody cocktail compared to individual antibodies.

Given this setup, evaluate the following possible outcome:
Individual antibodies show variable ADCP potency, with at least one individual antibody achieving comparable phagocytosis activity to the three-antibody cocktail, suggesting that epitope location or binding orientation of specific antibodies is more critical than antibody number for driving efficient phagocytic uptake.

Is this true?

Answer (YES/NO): NO